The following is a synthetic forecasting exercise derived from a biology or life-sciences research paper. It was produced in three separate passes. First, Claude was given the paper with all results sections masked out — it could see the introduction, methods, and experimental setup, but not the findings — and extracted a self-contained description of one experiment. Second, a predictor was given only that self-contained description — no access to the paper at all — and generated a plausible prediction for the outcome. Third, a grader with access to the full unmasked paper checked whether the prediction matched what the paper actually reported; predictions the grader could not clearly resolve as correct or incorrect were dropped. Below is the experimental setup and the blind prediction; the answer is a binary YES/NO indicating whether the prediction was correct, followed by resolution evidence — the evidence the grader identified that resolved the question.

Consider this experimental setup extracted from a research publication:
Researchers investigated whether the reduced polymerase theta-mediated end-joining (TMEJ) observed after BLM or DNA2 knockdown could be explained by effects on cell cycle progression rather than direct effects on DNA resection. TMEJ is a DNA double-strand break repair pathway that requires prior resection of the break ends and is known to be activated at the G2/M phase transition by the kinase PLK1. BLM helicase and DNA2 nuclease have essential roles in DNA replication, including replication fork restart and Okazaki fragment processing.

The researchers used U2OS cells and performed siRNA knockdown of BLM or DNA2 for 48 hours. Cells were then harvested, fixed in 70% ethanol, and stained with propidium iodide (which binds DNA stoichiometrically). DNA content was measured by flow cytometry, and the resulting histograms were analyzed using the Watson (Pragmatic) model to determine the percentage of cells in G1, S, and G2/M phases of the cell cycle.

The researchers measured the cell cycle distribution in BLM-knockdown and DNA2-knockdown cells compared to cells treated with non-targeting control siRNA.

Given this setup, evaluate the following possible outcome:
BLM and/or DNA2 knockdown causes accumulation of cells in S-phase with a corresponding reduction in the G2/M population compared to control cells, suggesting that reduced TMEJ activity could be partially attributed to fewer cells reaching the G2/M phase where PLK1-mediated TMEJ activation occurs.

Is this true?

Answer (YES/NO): NO